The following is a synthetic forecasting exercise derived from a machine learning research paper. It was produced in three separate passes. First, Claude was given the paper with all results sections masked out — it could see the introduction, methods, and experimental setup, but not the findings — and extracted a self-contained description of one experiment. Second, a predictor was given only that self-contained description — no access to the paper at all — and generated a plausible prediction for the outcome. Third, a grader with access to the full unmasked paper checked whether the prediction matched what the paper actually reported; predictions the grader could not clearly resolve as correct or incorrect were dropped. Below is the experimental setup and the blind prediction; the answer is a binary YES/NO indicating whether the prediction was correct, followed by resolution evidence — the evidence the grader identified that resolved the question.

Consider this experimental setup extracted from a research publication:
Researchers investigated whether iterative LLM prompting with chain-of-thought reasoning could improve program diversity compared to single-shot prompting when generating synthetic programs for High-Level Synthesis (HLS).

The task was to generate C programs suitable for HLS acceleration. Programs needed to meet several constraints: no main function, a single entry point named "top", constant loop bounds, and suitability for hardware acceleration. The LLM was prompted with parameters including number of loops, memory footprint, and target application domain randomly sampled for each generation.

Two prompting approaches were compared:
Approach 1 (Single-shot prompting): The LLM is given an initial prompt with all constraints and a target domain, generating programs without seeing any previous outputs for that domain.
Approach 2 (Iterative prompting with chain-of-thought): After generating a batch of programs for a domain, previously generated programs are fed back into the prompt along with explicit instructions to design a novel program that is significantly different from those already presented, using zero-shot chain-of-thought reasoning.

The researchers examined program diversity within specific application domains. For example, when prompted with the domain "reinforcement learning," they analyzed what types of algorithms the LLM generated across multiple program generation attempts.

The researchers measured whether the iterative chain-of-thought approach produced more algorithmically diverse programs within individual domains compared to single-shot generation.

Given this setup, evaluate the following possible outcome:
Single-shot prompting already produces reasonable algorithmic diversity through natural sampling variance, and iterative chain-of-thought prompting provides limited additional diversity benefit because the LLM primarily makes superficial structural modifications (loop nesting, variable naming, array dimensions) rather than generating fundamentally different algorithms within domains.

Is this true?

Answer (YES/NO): NO